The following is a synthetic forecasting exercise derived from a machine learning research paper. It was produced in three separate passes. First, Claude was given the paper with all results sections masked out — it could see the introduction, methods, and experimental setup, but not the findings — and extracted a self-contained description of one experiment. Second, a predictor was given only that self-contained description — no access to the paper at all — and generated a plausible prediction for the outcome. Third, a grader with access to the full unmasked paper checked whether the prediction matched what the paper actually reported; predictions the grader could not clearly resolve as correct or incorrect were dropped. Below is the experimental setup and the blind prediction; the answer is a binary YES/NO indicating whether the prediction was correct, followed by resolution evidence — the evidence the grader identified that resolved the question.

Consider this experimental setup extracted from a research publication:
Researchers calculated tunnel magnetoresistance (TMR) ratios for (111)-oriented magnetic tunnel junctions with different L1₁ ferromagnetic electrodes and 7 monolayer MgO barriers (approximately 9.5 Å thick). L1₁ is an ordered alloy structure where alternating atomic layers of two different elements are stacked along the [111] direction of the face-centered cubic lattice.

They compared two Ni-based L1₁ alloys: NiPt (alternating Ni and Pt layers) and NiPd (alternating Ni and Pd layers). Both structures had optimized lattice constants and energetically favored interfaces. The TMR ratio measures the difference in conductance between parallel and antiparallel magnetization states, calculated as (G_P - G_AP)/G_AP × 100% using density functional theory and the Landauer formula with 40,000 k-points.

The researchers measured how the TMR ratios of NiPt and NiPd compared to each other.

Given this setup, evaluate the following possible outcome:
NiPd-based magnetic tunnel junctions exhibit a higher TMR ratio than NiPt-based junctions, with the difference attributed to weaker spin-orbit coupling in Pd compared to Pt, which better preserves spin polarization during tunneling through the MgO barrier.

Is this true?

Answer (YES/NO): NO